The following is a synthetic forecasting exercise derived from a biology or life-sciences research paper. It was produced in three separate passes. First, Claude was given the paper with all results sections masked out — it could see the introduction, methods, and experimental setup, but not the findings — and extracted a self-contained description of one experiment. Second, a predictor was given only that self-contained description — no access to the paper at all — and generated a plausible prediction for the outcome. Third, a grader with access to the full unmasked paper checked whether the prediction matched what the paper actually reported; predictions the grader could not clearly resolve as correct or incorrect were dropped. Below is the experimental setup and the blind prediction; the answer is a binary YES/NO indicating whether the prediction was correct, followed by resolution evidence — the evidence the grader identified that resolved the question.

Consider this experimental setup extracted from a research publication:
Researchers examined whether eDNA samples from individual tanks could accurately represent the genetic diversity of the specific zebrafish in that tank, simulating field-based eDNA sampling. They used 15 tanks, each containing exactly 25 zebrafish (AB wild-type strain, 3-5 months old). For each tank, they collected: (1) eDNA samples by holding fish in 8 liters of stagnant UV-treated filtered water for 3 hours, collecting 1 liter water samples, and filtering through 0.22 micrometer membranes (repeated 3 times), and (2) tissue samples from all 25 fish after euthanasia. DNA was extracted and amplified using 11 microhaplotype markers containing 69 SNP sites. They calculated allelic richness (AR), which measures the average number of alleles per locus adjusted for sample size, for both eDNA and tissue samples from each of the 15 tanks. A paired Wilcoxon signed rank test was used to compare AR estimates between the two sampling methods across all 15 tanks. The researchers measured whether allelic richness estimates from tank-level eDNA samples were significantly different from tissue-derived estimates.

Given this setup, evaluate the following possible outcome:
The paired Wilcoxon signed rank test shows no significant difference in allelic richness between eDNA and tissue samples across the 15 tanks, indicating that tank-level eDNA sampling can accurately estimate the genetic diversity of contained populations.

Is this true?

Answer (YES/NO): NO